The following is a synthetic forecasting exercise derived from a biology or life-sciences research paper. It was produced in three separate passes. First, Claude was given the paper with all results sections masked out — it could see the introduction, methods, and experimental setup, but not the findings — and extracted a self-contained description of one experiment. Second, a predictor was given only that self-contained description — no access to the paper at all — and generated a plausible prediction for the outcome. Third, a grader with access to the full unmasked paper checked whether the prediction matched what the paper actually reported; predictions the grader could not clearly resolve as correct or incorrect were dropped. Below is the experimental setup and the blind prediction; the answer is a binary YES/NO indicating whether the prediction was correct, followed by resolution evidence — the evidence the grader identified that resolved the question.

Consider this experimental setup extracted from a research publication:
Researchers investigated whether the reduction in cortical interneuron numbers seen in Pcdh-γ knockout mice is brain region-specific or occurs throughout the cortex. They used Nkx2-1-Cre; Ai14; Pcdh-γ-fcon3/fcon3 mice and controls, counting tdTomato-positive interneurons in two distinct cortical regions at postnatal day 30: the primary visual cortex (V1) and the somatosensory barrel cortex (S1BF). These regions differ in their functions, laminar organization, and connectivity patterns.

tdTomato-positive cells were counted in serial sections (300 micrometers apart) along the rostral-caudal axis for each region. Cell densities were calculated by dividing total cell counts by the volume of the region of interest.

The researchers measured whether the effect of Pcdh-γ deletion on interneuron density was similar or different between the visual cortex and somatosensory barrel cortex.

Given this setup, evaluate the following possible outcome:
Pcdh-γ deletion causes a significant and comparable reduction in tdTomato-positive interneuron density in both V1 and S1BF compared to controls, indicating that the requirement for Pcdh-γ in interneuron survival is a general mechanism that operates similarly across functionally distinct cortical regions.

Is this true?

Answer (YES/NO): YES